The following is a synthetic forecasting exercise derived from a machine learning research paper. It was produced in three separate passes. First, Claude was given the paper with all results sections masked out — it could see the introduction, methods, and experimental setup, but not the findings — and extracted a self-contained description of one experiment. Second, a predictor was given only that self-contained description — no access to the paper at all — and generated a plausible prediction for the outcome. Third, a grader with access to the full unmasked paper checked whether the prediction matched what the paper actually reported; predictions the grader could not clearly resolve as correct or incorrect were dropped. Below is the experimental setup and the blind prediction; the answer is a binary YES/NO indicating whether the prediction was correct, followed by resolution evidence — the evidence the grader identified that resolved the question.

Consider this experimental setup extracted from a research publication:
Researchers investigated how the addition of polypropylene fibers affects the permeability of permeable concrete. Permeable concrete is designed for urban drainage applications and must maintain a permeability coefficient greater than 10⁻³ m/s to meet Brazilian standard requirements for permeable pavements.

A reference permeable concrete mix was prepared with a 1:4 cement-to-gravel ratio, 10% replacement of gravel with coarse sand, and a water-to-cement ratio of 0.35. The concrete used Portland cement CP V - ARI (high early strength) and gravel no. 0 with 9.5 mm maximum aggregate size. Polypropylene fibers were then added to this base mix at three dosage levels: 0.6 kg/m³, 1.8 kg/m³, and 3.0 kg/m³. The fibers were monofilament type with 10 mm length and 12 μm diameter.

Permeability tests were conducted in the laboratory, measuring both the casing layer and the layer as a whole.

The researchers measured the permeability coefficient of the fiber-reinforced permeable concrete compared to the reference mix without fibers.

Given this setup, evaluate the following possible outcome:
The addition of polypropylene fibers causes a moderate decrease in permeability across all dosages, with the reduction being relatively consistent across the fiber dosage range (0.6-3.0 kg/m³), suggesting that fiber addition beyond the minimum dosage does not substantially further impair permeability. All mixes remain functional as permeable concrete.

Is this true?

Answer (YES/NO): NO